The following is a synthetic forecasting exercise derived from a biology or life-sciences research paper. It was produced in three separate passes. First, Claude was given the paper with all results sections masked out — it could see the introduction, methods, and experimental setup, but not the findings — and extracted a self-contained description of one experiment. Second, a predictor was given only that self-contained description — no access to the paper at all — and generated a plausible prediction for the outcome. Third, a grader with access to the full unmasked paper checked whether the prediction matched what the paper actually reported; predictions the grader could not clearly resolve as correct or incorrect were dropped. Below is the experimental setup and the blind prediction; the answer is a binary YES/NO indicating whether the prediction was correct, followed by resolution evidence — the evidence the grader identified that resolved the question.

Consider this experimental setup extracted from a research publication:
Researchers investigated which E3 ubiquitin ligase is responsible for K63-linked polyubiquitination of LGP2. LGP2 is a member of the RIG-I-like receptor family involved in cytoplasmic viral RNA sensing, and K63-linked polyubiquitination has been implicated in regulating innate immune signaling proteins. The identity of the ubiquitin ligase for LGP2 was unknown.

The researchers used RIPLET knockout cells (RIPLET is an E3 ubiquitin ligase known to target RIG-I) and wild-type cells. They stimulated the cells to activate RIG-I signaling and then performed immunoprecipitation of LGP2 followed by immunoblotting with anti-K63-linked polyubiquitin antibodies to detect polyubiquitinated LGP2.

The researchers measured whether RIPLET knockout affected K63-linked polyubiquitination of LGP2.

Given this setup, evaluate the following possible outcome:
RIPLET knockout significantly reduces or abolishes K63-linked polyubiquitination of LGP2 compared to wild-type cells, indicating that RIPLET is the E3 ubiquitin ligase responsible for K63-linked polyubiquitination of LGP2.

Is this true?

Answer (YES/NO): YES